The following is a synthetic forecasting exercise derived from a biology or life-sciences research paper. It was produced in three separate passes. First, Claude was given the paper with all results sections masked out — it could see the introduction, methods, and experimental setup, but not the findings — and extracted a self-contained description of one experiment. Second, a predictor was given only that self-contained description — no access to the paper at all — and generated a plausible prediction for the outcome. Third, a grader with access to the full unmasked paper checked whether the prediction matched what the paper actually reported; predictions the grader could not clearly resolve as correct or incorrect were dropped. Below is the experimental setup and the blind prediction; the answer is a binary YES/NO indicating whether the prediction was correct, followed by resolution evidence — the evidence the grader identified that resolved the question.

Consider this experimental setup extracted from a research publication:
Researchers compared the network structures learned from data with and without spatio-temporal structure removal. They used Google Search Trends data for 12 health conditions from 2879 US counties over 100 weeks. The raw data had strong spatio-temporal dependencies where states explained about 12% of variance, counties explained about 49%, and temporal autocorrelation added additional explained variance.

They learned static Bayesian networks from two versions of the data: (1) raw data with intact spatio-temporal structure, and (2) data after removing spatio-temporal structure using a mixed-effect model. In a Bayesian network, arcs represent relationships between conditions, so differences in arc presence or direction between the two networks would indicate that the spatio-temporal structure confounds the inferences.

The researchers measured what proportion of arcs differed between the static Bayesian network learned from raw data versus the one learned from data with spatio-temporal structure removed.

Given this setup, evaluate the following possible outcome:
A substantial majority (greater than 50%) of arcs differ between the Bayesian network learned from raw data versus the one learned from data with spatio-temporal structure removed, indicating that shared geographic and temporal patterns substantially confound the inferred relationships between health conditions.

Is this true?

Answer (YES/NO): YES